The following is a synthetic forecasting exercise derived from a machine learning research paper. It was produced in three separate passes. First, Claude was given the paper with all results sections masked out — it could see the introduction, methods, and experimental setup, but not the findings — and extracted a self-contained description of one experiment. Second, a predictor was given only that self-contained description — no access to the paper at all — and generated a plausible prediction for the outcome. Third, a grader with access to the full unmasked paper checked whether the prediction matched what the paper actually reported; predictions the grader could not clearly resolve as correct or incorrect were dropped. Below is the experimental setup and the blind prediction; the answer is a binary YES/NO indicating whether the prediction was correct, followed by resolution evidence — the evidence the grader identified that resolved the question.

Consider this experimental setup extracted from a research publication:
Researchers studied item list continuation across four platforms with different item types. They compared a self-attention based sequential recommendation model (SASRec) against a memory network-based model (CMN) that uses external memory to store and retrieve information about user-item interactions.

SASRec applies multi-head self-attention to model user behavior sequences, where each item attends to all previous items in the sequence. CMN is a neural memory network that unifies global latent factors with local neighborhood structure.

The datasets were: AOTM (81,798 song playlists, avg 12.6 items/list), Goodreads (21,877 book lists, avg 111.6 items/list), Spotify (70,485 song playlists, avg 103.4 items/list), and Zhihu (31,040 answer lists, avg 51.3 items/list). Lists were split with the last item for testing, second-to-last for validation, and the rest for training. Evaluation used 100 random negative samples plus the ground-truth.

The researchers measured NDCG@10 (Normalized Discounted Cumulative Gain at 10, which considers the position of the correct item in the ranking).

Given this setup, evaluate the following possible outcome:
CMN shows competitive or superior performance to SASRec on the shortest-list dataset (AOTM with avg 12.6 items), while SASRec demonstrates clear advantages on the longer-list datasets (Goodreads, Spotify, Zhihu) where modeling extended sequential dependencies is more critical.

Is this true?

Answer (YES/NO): NO